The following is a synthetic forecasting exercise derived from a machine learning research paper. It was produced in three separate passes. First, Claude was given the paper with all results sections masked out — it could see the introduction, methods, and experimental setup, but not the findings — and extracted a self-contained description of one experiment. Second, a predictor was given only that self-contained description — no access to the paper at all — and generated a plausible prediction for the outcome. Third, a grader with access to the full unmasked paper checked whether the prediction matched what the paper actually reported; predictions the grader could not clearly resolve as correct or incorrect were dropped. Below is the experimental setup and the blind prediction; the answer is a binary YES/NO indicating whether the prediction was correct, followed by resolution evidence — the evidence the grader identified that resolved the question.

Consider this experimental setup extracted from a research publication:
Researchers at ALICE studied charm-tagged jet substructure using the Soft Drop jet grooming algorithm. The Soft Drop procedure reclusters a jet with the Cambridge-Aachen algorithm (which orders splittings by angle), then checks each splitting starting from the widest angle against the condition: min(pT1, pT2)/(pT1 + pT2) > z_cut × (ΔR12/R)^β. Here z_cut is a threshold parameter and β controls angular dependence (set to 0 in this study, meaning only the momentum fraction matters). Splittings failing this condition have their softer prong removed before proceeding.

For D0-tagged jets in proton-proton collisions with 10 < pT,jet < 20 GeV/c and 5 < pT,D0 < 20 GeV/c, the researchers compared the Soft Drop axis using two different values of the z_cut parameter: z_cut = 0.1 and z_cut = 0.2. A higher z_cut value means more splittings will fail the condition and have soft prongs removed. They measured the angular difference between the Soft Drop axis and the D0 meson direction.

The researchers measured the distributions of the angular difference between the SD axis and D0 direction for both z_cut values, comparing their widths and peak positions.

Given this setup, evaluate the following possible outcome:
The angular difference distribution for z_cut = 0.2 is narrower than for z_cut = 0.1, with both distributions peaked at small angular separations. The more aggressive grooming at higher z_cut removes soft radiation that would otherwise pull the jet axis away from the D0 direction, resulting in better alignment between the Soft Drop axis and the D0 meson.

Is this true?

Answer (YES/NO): NO